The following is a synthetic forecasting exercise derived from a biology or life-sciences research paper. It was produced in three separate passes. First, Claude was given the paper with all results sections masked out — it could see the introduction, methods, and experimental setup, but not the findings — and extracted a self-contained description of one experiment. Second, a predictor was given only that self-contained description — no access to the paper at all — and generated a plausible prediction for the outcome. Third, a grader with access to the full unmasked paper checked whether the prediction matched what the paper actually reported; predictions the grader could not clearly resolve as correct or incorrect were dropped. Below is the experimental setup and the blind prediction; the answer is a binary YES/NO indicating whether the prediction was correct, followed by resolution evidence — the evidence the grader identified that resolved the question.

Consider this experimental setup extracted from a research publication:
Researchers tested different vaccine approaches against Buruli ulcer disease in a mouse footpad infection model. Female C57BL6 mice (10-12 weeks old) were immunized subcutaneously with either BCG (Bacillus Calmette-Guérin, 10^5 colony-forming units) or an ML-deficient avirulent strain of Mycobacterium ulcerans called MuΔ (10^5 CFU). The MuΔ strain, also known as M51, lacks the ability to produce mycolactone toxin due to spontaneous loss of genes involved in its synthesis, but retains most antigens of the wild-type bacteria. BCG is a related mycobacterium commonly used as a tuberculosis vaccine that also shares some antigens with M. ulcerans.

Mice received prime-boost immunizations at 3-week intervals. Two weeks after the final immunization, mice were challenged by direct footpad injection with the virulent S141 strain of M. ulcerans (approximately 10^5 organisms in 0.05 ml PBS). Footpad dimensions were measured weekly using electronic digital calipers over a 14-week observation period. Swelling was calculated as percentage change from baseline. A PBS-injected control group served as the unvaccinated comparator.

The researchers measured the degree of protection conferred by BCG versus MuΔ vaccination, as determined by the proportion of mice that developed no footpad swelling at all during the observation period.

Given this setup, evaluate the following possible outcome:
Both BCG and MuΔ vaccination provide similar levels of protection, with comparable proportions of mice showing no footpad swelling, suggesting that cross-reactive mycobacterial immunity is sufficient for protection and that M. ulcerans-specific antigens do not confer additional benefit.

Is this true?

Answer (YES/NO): NO